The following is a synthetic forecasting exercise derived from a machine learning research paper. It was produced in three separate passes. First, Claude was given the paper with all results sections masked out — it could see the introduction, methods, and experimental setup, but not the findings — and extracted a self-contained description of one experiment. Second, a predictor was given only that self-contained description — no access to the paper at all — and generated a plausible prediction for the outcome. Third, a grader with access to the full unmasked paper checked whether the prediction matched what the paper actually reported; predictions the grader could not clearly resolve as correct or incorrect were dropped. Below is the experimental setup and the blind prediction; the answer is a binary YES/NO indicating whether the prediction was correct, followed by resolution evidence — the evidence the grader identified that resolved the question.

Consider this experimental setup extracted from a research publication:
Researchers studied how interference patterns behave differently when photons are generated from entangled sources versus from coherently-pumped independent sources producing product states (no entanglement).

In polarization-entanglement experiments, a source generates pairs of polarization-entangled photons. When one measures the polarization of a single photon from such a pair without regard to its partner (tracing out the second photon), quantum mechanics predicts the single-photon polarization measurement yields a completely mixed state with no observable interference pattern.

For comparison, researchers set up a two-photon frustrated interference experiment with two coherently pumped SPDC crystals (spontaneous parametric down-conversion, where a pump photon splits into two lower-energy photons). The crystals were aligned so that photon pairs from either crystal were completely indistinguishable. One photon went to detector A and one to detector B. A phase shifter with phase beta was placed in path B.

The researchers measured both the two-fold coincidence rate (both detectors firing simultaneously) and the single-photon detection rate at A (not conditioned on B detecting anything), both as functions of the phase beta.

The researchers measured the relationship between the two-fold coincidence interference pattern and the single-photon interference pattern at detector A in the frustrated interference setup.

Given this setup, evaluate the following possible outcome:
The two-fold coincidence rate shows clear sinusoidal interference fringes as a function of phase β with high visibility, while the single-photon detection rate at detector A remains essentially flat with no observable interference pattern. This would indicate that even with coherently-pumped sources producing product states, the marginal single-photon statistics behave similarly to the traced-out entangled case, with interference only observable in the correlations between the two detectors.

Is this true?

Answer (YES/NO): NO